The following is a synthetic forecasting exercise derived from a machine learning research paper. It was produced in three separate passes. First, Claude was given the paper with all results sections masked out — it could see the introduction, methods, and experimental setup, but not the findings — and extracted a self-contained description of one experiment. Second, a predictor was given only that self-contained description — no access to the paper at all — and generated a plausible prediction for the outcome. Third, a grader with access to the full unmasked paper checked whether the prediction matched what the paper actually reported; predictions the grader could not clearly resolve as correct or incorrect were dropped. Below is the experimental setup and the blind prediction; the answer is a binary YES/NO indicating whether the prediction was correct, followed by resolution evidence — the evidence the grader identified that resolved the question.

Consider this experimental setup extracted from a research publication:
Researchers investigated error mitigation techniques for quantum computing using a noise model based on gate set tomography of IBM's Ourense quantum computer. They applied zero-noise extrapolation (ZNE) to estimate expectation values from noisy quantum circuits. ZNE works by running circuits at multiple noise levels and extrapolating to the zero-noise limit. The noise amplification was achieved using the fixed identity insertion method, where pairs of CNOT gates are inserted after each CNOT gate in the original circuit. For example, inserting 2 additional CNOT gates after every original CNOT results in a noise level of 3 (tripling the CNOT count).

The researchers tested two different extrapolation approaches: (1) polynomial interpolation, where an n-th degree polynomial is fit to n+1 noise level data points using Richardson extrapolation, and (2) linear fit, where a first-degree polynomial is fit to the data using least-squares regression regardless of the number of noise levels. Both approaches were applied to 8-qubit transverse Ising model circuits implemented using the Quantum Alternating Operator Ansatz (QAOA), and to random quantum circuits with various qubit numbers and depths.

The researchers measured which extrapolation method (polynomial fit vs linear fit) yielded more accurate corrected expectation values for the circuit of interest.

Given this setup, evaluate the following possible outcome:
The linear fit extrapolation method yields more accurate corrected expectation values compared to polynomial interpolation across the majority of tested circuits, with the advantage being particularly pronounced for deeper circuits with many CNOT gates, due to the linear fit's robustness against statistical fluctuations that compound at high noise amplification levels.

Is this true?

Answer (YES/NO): NO